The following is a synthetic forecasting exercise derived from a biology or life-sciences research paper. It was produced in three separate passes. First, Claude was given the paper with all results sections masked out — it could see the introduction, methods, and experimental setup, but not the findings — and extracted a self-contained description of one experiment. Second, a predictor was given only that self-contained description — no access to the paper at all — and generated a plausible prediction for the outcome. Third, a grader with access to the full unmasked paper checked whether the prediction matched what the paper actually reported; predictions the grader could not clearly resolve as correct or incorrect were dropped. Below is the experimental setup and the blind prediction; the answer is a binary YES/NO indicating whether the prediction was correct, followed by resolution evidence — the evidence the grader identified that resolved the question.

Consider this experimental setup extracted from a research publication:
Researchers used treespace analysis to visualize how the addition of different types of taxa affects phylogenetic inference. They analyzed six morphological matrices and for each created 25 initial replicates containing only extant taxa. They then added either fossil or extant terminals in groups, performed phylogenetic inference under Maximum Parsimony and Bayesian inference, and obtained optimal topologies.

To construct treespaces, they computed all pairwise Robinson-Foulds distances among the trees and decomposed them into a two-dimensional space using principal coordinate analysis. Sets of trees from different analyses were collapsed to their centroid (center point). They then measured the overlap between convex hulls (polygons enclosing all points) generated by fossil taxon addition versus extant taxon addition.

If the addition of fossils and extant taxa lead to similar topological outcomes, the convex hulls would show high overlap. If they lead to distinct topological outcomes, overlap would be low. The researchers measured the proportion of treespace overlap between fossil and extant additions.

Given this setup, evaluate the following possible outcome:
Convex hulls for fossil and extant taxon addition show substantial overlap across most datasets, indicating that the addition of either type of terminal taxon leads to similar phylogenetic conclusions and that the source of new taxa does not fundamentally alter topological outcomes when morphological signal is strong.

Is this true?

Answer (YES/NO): NO